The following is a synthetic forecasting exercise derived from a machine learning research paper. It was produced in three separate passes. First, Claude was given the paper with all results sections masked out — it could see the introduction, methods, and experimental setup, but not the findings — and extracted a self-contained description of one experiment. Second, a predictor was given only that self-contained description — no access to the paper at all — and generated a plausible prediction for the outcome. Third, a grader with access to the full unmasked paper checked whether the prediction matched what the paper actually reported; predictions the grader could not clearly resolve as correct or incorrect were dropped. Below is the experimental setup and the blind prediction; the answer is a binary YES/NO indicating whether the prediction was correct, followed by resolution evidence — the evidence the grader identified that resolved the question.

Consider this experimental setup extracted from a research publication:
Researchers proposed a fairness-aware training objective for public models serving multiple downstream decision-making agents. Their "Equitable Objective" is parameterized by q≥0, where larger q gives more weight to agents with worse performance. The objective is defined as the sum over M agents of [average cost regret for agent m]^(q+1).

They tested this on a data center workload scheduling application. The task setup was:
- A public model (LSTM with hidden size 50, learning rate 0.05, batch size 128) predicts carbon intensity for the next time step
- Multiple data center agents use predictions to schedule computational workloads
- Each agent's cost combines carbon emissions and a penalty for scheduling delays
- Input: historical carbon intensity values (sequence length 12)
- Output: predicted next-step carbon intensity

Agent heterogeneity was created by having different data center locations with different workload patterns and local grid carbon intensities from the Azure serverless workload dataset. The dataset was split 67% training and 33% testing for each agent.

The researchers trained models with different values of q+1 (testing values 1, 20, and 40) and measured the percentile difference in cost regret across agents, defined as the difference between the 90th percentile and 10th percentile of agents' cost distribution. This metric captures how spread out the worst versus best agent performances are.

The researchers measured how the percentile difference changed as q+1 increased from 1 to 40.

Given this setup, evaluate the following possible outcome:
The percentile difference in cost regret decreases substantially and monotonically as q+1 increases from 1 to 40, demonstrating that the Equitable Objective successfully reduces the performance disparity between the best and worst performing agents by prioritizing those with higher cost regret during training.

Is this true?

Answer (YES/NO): YES